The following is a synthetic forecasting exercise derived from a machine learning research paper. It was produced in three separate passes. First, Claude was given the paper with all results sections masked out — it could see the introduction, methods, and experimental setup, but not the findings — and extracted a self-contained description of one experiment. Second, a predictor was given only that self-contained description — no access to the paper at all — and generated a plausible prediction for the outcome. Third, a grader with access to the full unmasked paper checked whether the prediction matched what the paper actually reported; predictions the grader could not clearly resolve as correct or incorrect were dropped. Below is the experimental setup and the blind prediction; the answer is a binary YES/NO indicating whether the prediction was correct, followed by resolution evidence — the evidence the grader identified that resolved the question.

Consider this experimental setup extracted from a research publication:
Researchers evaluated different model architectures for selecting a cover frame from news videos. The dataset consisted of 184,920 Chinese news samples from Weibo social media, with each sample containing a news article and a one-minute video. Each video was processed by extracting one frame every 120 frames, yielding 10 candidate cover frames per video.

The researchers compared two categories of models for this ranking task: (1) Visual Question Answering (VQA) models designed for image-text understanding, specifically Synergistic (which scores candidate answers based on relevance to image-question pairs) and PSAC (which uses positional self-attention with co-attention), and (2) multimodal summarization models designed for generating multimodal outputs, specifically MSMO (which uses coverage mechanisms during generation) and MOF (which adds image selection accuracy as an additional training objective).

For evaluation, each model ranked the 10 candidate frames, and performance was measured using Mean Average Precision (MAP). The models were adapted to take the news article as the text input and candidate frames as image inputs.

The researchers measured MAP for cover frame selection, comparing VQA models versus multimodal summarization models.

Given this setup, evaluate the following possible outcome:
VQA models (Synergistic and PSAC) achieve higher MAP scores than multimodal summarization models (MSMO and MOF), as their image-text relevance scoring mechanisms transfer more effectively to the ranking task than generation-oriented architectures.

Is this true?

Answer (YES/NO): NO